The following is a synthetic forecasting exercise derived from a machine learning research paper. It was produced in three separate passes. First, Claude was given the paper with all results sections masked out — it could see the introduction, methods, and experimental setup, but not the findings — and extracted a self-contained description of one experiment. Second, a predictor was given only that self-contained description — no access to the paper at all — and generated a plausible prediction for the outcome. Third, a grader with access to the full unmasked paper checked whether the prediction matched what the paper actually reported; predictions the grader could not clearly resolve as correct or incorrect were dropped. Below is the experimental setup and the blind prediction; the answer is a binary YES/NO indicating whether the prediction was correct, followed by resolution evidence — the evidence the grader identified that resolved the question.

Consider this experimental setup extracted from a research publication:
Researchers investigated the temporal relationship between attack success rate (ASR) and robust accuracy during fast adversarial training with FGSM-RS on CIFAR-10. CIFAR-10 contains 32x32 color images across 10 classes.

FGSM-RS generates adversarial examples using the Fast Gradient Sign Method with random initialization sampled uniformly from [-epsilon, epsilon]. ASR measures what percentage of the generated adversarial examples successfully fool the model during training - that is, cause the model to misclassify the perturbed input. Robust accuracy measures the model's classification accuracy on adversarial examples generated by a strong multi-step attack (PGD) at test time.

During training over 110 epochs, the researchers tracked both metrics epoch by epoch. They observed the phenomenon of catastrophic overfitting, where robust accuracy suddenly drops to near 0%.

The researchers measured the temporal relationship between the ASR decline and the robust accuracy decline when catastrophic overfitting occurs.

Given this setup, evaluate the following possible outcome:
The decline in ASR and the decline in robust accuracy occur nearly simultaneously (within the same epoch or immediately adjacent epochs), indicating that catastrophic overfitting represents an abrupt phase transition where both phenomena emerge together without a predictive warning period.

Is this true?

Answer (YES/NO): NO